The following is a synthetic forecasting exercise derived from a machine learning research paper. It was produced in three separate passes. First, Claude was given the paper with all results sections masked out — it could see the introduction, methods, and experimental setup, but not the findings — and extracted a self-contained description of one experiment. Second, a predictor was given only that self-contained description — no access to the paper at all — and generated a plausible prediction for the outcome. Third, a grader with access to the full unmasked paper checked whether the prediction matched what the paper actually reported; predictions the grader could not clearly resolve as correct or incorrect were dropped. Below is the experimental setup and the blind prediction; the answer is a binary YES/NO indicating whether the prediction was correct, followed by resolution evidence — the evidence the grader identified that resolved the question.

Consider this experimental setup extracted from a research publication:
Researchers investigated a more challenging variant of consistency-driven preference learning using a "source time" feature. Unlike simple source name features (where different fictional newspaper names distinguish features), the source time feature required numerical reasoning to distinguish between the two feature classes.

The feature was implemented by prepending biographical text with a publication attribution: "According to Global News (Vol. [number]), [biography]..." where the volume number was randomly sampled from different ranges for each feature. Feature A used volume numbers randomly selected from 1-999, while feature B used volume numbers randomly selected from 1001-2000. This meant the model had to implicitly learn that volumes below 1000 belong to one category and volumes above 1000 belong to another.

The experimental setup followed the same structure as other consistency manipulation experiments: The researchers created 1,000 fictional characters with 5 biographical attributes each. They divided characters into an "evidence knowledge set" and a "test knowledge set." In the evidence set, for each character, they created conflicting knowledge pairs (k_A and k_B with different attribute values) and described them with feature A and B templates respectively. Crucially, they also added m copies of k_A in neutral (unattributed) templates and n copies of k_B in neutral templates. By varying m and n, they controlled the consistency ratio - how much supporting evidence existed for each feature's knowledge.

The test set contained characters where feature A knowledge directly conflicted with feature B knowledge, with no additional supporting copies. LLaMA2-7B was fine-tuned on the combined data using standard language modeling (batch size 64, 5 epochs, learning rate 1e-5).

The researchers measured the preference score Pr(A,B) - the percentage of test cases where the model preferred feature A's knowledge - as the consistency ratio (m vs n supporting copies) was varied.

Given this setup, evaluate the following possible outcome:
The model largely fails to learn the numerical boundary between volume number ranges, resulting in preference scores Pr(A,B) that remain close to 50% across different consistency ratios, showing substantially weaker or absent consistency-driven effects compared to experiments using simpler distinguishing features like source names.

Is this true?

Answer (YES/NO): NO